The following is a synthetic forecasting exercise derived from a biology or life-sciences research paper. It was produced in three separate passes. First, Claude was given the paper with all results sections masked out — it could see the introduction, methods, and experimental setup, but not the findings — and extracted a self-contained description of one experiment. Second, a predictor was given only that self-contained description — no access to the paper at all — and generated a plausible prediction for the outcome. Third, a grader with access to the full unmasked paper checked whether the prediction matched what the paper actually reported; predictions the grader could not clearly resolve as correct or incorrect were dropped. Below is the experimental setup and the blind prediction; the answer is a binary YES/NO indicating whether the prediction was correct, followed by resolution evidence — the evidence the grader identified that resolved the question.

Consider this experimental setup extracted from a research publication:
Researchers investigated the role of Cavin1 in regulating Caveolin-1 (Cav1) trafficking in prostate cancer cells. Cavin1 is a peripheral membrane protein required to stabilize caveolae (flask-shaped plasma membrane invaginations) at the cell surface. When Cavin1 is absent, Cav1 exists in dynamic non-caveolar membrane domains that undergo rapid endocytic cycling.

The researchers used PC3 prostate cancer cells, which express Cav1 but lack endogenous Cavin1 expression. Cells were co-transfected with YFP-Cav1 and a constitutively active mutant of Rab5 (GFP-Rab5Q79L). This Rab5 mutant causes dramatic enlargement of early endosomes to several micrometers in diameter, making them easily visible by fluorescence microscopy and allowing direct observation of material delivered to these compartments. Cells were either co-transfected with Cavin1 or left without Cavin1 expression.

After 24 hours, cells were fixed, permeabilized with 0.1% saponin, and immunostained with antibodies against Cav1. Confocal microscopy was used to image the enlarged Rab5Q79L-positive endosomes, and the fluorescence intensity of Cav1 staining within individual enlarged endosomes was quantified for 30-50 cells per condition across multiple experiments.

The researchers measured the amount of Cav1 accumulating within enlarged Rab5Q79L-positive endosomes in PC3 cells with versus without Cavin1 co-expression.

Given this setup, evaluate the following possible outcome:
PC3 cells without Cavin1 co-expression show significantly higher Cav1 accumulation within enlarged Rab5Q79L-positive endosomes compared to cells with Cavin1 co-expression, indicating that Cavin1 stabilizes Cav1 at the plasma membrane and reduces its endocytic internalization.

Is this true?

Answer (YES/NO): YES